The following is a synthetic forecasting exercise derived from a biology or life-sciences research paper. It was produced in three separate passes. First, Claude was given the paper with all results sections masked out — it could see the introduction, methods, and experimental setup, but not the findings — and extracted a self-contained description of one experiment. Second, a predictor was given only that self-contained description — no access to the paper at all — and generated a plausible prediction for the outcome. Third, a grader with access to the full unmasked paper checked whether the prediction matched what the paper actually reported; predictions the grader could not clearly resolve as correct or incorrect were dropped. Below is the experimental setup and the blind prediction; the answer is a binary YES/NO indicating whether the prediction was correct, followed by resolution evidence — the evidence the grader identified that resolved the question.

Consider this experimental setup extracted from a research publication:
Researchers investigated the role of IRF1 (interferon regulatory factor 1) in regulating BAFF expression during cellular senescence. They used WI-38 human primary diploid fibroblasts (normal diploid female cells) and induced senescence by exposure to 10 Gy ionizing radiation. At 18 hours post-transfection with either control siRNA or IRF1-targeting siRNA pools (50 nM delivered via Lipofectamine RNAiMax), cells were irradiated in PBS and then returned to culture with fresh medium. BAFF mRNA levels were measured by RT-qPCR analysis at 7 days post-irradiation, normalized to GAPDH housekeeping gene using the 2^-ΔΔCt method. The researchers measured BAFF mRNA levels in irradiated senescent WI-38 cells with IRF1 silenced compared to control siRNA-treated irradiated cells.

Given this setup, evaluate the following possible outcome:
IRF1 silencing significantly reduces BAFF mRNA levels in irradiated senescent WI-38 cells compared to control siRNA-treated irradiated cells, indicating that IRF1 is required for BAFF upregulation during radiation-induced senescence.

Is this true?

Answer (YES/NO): YES